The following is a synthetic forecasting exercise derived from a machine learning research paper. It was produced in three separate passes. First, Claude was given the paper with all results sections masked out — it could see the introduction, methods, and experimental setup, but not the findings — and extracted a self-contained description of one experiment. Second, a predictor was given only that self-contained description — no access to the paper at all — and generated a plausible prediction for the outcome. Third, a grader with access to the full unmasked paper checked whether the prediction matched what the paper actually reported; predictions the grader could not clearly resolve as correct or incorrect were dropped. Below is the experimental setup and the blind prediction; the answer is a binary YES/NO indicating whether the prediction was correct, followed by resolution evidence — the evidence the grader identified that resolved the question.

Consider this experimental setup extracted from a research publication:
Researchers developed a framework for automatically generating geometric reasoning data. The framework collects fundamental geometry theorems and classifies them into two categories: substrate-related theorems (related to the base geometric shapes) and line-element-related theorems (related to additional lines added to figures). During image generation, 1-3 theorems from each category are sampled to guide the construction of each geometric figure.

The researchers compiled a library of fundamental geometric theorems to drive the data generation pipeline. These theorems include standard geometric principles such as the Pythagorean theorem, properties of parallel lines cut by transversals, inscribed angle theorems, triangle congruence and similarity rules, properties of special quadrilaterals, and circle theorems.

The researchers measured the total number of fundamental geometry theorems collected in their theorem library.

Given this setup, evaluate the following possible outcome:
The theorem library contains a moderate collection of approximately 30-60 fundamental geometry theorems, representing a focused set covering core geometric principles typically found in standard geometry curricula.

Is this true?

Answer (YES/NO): NO